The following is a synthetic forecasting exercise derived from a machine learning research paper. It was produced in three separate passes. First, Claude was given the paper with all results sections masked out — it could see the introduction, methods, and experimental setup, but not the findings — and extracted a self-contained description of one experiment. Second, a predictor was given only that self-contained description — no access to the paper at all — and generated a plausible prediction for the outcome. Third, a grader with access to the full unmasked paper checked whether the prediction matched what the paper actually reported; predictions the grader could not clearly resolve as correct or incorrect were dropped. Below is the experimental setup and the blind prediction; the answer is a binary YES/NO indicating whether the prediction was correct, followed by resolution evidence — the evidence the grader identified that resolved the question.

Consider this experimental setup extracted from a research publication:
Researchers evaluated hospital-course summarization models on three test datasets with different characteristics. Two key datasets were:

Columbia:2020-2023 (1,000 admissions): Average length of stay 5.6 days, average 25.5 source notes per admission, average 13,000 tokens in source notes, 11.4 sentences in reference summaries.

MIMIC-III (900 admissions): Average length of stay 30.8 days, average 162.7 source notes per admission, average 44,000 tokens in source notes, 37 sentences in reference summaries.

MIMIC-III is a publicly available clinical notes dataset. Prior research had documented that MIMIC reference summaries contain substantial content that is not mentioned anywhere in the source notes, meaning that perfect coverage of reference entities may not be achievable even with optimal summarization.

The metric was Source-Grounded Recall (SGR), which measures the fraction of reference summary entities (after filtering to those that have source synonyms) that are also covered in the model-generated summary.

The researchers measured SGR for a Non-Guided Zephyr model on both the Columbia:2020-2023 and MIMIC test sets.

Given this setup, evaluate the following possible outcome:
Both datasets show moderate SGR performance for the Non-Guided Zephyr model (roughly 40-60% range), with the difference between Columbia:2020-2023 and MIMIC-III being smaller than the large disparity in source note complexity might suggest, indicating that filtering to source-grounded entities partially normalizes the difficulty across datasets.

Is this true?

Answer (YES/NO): NO